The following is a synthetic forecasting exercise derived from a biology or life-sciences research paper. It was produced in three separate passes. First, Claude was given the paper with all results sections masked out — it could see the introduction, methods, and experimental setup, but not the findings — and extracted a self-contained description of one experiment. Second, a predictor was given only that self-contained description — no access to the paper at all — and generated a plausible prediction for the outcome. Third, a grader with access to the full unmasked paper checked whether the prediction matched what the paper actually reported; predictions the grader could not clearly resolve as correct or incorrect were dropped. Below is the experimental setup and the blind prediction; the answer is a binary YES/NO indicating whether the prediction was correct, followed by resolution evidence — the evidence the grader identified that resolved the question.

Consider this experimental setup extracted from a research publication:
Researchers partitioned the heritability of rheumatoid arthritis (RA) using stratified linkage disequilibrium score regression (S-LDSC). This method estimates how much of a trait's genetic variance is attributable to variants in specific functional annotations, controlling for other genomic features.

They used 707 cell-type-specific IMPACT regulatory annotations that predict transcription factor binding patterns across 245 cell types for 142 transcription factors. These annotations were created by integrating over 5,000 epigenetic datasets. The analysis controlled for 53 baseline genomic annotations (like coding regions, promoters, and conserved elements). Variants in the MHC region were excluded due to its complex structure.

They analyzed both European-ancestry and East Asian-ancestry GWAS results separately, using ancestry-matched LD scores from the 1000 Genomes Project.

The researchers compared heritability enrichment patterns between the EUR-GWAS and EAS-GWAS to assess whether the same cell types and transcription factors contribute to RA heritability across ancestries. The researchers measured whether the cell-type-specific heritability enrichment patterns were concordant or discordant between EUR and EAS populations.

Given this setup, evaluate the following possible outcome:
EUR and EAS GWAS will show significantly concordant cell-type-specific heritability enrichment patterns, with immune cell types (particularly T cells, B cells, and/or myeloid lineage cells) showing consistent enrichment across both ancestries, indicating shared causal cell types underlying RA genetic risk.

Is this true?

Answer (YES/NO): YES